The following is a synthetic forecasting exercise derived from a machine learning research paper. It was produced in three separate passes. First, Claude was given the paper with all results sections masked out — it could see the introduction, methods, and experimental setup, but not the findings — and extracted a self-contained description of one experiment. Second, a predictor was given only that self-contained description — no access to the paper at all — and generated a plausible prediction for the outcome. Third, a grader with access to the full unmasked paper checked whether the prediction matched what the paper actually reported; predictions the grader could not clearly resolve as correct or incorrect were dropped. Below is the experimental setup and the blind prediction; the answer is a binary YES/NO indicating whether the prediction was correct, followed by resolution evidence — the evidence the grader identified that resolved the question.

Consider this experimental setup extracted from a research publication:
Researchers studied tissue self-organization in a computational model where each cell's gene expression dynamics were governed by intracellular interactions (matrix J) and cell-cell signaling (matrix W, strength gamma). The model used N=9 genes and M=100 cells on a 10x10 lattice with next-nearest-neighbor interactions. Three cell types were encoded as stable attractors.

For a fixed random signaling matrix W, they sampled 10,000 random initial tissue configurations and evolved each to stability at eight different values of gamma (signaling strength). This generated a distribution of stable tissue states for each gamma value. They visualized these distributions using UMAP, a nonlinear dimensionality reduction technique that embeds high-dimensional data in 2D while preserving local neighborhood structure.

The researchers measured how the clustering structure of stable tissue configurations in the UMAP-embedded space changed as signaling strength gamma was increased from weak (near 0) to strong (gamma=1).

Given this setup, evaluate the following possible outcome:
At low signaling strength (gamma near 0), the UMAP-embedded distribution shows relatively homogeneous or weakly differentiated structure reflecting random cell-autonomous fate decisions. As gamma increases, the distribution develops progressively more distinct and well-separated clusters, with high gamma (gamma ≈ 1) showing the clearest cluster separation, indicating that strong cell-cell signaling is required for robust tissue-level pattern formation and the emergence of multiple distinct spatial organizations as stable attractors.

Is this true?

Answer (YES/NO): YES